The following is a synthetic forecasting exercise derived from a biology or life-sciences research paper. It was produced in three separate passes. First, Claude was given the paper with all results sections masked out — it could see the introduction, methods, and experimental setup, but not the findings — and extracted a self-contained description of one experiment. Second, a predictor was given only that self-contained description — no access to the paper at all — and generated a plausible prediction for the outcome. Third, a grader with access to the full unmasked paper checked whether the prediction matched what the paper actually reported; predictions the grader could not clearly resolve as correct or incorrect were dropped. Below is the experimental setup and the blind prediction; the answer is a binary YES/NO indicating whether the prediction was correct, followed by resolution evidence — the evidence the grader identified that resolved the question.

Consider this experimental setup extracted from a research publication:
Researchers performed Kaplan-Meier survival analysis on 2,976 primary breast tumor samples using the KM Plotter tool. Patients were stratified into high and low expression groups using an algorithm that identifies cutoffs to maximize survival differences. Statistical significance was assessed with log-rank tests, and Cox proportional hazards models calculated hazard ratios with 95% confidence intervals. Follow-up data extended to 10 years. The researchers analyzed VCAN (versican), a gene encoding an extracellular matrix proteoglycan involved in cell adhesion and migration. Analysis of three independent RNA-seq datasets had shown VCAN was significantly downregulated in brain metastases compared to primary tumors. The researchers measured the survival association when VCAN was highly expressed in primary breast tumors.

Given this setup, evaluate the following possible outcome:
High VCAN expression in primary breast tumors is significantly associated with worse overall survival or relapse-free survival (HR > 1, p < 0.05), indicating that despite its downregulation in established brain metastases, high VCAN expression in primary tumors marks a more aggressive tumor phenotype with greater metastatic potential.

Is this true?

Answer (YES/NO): NO